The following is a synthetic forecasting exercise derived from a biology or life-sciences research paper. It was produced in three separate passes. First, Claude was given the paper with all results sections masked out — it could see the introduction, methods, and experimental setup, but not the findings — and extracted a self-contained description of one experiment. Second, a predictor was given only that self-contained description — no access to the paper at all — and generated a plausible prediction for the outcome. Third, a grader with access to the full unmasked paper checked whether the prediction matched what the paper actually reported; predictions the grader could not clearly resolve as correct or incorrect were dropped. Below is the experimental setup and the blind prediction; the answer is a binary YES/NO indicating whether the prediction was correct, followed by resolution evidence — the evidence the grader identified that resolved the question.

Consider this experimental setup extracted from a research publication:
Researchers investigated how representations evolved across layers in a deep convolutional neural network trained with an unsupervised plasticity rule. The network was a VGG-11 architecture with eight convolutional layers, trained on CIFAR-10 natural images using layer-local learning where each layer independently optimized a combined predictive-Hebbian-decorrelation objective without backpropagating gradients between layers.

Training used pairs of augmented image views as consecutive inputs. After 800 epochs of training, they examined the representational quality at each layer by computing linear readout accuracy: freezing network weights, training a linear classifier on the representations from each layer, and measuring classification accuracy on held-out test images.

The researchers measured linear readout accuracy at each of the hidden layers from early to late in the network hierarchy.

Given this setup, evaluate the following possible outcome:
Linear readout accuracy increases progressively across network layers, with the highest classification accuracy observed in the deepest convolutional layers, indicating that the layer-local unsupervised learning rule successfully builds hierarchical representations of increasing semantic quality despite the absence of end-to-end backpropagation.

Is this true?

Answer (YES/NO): NO